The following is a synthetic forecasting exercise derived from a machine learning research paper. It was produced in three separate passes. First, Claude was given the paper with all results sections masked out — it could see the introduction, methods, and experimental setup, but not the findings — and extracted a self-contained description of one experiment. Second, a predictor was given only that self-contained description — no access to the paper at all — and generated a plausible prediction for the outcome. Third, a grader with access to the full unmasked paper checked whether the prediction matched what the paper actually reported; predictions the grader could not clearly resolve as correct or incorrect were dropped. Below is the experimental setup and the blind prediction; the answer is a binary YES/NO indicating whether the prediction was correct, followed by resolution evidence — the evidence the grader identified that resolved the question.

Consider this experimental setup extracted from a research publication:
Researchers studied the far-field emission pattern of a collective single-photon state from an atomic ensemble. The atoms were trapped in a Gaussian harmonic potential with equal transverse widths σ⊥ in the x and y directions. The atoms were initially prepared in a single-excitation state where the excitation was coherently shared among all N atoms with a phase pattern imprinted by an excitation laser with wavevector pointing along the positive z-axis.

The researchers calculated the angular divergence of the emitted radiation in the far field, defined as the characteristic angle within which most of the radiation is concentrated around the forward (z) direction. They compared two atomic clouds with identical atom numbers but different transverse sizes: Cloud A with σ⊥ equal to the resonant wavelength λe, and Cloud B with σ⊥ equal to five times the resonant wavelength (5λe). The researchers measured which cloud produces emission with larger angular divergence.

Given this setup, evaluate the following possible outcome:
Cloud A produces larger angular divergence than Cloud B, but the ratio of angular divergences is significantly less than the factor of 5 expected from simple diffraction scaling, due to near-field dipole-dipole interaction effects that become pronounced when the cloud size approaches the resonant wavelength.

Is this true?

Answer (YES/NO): NO